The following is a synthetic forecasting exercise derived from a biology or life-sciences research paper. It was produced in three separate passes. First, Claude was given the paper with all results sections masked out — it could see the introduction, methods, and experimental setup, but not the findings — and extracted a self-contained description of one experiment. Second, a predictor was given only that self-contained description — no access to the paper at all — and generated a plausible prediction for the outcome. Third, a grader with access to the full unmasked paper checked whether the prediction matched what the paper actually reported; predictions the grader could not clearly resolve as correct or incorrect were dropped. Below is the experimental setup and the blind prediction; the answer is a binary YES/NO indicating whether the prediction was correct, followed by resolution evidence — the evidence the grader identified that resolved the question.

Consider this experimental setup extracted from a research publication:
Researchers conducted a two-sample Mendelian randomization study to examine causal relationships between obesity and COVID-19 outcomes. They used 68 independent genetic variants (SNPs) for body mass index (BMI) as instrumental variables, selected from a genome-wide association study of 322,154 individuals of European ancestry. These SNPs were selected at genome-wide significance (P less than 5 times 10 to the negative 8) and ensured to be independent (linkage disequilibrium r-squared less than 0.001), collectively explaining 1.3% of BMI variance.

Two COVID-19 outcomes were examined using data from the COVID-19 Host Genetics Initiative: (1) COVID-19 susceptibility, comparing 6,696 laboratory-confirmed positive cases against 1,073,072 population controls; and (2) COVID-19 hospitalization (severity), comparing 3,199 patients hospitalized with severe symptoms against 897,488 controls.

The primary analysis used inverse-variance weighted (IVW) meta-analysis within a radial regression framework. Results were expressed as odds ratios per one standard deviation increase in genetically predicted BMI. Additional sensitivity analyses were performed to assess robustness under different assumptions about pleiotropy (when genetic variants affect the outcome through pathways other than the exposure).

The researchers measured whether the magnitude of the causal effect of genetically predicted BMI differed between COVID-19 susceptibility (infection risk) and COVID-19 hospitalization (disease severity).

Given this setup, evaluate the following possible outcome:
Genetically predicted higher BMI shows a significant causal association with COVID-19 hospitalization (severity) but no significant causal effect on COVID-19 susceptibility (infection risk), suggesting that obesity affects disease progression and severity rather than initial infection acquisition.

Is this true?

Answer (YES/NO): NO